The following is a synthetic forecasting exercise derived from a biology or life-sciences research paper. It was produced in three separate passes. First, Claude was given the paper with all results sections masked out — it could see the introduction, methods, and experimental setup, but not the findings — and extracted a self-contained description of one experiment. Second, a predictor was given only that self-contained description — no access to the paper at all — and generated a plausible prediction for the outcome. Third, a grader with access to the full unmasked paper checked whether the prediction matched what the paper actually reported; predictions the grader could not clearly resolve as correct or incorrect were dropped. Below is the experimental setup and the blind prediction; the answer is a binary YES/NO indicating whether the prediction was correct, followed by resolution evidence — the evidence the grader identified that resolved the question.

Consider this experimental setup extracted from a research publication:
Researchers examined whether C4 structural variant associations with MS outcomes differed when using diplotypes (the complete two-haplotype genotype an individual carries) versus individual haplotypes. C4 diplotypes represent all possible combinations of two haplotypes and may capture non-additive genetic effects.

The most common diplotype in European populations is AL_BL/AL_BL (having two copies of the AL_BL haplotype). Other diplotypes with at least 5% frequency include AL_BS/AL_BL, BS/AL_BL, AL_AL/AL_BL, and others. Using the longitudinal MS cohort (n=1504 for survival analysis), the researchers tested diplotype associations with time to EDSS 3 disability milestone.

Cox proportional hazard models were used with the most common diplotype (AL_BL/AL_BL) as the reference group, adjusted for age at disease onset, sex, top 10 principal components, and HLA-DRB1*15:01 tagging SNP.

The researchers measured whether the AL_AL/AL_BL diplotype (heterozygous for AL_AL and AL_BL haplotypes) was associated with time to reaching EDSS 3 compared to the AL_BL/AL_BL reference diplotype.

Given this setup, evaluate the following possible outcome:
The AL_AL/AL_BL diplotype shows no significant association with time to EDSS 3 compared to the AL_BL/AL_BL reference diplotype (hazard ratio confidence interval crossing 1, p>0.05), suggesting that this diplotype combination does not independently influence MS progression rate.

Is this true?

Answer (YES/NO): NO